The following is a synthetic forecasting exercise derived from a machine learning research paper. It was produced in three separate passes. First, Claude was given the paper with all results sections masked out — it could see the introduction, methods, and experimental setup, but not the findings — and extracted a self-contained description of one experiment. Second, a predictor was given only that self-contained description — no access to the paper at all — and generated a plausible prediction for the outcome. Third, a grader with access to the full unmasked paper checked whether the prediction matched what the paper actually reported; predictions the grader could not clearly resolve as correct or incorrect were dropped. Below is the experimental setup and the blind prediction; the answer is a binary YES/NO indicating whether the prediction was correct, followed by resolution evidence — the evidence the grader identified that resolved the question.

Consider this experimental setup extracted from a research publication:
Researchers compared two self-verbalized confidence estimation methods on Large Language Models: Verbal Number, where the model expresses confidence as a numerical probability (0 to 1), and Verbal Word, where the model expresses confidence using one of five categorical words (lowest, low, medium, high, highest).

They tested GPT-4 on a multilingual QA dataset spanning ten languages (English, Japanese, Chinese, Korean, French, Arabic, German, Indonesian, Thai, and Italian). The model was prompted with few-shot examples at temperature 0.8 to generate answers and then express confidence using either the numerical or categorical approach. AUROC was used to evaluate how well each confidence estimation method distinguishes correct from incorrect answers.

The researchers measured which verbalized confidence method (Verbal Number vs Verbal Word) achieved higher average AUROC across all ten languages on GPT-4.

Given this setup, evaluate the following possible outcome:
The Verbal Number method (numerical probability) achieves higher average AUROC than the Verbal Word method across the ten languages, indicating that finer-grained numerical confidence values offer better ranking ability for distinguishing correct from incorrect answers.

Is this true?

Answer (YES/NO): YES